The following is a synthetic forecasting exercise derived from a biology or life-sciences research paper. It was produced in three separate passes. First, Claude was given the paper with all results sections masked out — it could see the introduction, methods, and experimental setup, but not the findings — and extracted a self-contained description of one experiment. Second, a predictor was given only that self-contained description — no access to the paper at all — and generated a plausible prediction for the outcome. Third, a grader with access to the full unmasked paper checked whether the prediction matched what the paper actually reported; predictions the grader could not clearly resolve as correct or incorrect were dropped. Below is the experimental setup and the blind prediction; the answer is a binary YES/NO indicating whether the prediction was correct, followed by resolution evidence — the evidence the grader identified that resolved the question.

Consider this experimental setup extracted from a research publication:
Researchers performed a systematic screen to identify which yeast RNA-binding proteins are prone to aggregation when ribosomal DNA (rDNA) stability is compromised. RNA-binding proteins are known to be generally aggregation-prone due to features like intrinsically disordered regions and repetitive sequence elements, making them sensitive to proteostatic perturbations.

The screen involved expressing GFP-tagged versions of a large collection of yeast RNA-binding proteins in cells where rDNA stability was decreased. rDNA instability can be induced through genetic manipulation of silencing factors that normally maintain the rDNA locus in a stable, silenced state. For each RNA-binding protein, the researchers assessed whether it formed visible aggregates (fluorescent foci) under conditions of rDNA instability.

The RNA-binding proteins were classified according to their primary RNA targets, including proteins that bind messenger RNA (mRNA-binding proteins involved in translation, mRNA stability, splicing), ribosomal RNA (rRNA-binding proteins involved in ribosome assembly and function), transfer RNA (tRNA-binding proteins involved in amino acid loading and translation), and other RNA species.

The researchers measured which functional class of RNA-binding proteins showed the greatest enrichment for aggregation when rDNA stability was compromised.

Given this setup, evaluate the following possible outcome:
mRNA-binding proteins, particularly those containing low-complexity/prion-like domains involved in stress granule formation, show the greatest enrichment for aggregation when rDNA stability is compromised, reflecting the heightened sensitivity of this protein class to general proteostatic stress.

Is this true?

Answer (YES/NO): NO